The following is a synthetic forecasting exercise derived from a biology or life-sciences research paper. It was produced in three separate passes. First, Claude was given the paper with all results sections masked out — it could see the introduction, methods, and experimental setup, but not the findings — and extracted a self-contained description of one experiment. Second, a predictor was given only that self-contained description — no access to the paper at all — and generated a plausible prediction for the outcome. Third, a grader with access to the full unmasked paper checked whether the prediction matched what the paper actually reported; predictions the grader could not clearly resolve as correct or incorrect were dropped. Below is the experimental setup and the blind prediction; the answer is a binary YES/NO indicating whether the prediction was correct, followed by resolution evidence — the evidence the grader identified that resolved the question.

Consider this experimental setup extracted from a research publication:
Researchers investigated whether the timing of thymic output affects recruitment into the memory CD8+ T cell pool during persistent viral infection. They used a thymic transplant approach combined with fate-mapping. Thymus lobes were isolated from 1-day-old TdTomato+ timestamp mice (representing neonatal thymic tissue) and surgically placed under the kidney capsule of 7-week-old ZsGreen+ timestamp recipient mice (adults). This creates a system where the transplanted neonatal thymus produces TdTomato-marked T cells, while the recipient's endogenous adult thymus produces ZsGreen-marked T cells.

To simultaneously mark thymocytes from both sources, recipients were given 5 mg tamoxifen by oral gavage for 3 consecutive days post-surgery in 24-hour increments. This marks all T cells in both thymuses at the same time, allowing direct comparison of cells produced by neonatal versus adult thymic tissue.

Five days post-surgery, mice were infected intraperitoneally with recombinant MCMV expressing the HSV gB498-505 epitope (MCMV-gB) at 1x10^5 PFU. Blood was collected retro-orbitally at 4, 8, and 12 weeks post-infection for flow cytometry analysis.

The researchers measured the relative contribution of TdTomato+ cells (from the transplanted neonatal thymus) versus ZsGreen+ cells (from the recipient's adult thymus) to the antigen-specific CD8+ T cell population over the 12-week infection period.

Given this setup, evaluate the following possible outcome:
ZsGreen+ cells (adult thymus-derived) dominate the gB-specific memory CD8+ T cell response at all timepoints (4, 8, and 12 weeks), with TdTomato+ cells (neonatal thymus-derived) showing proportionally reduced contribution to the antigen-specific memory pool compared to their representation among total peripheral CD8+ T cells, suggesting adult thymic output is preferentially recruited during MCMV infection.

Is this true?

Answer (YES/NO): NO